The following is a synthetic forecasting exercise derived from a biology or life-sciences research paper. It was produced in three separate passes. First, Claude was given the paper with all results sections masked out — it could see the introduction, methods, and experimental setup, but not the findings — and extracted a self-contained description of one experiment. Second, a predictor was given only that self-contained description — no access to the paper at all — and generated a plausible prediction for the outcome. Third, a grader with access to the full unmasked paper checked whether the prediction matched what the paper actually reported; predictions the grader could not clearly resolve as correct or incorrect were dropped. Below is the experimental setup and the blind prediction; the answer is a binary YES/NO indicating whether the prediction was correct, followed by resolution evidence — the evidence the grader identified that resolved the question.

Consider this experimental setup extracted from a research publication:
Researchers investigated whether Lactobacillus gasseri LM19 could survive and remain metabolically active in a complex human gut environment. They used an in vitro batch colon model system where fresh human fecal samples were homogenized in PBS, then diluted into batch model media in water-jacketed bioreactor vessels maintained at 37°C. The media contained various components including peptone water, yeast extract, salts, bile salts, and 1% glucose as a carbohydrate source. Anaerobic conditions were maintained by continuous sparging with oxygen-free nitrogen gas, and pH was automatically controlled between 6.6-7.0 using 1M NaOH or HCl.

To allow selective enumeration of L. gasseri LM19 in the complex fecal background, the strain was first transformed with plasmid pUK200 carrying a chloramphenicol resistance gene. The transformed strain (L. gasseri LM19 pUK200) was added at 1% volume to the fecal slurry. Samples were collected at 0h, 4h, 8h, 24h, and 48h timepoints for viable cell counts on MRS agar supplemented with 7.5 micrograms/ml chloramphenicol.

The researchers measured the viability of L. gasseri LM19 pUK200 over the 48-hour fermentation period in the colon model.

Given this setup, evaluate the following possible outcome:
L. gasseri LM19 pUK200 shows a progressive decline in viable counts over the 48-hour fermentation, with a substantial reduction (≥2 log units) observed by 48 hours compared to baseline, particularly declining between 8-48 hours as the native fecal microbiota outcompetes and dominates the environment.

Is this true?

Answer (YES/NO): NO